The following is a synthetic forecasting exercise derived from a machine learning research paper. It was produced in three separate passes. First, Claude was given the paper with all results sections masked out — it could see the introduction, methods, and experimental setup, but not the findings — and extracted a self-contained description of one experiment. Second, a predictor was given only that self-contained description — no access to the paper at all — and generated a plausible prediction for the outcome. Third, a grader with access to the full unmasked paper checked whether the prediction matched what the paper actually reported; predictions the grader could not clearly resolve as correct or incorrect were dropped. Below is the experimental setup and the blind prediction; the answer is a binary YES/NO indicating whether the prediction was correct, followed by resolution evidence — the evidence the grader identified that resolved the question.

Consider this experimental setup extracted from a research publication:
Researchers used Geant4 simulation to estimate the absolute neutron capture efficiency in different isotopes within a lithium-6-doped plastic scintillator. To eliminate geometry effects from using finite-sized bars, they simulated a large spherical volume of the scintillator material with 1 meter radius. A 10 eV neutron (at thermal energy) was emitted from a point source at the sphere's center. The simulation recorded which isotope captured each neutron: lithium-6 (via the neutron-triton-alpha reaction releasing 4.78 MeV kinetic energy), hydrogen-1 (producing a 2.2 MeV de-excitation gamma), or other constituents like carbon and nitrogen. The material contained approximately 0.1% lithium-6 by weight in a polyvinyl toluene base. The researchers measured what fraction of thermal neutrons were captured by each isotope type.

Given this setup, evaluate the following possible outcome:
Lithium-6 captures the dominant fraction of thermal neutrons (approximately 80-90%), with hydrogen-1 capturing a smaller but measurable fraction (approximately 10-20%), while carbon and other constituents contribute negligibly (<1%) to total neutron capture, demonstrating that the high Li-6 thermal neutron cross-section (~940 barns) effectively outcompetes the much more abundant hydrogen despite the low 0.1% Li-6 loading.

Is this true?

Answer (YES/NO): NO